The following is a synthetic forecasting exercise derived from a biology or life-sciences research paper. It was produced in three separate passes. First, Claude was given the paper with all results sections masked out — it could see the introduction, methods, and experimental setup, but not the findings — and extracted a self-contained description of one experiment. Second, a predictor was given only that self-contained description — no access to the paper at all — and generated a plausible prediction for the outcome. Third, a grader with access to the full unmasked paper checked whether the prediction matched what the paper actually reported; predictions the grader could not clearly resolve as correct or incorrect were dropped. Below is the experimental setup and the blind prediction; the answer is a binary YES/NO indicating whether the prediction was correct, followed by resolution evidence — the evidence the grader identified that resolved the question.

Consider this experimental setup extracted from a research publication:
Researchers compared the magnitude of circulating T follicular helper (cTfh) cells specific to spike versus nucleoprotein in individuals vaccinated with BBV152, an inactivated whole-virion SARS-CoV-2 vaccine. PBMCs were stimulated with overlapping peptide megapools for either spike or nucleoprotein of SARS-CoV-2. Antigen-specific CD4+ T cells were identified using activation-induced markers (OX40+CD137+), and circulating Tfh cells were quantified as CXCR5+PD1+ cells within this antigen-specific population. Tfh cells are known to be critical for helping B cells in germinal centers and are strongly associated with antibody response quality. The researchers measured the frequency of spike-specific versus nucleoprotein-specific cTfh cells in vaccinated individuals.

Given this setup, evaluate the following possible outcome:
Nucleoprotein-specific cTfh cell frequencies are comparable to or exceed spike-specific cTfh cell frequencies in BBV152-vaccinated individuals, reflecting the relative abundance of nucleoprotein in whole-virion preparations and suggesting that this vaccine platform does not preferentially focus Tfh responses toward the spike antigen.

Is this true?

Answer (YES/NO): NO